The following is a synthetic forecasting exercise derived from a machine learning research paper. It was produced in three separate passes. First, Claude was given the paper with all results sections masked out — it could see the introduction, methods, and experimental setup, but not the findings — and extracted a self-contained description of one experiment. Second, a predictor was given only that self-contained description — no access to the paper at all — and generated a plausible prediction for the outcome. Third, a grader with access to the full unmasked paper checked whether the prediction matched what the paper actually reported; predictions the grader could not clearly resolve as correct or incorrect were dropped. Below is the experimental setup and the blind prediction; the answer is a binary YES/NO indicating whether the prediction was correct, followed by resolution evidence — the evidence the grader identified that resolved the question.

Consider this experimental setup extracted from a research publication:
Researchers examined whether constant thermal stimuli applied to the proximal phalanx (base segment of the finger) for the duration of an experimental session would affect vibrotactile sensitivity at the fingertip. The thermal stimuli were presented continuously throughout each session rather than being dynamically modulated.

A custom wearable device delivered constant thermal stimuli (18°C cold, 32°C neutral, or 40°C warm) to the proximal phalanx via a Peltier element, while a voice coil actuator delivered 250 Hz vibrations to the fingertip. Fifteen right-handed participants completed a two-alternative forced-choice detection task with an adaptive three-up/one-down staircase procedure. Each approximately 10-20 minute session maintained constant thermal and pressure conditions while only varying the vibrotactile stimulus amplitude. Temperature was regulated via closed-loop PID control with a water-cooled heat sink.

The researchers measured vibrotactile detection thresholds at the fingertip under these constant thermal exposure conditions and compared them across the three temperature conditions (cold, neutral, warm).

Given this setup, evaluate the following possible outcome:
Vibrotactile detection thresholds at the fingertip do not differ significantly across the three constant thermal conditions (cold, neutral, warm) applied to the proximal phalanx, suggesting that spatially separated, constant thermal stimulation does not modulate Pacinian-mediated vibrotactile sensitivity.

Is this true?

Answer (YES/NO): YES